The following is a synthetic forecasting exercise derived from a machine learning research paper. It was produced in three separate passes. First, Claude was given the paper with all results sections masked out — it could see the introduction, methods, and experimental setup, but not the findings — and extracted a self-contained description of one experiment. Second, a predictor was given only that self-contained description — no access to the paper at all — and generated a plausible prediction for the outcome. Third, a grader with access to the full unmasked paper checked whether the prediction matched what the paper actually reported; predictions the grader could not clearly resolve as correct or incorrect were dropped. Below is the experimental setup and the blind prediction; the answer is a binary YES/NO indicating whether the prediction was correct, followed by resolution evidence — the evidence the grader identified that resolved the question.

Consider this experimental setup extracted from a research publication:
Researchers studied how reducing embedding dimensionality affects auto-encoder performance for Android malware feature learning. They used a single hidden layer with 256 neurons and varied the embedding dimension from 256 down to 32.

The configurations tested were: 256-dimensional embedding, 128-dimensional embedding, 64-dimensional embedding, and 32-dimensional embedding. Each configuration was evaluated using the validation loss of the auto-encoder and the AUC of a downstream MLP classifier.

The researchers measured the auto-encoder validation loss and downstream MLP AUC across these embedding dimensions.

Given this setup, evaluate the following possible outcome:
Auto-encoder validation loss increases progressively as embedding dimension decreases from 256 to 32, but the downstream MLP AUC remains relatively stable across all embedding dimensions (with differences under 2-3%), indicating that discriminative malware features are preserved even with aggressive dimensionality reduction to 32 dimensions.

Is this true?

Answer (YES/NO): NO